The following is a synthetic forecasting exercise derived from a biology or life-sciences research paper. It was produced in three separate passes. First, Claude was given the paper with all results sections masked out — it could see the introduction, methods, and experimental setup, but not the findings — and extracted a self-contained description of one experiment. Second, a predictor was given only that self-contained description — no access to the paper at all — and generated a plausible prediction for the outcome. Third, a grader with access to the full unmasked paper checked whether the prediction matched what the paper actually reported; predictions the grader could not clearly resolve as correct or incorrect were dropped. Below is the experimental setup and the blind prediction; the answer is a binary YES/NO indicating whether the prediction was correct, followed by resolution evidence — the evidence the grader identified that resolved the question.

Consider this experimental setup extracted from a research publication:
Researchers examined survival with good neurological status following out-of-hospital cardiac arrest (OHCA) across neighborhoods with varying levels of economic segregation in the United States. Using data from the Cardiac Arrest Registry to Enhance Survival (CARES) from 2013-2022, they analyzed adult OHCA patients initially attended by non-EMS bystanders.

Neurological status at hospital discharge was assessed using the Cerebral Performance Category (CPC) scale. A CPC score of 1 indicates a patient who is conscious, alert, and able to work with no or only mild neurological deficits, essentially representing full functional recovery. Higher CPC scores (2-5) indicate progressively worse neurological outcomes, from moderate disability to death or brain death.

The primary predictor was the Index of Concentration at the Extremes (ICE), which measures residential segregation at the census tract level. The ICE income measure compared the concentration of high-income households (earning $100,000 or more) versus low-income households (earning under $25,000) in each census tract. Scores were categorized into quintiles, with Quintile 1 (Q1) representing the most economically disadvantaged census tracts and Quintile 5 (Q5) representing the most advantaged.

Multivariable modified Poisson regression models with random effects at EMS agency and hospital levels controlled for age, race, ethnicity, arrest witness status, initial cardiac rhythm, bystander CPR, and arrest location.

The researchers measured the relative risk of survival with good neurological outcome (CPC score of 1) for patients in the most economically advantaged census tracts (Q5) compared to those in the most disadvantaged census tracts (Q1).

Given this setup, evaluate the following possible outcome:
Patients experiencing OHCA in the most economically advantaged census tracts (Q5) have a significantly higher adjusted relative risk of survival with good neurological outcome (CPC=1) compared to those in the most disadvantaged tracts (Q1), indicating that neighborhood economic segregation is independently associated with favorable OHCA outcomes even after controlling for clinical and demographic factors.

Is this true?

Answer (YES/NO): YES